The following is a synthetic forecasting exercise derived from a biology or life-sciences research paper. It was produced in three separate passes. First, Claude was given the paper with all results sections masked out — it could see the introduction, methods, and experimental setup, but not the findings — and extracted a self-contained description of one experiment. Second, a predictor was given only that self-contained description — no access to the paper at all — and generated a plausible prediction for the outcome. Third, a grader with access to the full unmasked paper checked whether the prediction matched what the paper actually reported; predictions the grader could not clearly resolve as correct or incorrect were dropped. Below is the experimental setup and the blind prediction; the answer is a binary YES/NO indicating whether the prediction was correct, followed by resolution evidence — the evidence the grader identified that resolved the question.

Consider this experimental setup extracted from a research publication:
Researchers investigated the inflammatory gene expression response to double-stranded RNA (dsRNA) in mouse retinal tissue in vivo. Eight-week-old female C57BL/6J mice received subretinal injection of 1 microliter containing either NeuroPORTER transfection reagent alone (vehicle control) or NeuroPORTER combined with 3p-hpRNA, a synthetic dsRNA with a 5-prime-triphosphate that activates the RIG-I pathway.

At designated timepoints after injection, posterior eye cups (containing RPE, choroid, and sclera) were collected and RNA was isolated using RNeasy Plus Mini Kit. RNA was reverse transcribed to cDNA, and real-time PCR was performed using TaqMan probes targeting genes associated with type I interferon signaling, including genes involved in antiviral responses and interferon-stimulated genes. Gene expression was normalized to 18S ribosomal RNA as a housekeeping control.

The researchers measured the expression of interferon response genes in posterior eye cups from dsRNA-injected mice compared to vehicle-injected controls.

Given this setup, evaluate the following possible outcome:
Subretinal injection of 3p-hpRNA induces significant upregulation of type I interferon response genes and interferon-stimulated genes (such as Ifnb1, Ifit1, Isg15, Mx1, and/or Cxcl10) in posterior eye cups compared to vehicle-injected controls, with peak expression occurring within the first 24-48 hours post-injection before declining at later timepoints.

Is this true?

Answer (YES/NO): YES